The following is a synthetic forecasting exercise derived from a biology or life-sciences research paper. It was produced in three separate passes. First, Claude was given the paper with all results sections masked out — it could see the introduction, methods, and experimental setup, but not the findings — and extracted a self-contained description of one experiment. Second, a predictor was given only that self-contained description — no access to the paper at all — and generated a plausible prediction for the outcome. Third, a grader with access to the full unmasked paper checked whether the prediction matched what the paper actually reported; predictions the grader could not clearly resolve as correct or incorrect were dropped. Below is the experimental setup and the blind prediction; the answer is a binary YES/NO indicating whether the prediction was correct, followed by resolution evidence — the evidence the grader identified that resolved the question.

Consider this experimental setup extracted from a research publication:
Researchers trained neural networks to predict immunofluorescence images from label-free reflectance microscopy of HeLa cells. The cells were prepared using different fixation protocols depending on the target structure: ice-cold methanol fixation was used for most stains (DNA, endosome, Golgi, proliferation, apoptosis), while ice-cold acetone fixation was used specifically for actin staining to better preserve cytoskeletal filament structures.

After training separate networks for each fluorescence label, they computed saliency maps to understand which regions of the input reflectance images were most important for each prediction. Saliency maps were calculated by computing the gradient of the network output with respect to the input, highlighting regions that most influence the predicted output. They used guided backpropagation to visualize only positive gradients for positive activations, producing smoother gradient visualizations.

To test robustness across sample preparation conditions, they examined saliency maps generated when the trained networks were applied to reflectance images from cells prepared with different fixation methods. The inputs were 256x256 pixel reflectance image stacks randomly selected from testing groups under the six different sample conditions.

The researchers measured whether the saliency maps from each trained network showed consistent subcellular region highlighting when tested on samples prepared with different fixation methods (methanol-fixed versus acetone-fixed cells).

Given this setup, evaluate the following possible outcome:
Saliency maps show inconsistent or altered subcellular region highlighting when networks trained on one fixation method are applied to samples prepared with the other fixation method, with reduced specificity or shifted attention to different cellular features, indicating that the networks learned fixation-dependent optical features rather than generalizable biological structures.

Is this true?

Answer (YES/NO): NO